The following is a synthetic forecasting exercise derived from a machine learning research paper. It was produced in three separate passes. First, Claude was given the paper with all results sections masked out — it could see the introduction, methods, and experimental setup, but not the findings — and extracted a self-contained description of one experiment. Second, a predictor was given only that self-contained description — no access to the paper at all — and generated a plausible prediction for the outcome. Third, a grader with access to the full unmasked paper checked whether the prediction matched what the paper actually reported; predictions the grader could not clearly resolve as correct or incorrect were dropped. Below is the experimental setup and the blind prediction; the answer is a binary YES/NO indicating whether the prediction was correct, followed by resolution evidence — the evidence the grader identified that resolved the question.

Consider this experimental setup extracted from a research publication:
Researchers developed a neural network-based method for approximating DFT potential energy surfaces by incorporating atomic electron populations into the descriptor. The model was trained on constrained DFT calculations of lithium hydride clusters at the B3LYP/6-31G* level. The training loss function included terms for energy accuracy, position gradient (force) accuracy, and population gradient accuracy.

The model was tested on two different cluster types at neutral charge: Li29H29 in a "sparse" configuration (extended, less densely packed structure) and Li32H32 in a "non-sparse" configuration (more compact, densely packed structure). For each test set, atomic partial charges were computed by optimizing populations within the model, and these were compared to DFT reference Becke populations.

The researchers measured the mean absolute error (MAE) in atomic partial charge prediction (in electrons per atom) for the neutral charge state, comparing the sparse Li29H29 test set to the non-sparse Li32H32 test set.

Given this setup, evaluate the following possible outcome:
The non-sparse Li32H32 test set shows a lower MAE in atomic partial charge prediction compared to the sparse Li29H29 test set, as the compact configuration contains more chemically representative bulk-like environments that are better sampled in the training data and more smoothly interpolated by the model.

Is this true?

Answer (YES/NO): YES